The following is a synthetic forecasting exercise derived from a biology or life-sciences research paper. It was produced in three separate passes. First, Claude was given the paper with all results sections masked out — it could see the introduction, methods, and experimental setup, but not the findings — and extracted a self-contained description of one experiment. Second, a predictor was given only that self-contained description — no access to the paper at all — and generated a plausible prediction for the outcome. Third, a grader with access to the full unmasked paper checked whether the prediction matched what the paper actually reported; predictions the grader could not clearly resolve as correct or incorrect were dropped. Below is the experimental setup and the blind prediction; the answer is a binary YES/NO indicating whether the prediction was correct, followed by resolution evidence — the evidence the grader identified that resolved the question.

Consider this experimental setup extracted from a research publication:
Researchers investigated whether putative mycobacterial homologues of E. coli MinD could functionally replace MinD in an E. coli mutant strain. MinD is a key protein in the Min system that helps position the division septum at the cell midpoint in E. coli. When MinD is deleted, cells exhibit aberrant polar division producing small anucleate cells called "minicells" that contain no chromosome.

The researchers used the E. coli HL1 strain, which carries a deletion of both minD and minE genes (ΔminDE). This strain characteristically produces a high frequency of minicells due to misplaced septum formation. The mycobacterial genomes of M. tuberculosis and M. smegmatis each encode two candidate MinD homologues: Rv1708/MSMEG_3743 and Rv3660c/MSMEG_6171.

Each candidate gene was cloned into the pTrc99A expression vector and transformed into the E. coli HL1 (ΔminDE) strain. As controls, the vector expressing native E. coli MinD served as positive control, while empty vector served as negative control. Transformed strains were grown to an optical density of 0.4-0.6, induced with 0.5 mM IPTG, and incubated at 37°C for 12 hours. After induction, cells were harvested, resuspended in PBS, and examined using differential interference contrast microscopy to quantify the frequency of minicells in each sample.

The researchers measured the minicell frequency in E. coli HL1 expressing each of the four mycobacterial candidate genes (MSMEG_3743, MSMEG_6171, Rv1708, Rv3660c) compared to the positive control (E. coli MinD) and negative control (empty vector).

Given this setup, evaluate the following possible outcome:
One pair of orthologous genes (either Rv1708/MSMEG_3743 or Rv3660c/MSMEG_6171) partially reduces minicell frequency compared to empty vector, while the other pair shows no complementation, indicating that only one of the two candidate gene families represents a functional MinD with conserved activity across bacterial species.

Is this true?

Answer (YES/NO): NO